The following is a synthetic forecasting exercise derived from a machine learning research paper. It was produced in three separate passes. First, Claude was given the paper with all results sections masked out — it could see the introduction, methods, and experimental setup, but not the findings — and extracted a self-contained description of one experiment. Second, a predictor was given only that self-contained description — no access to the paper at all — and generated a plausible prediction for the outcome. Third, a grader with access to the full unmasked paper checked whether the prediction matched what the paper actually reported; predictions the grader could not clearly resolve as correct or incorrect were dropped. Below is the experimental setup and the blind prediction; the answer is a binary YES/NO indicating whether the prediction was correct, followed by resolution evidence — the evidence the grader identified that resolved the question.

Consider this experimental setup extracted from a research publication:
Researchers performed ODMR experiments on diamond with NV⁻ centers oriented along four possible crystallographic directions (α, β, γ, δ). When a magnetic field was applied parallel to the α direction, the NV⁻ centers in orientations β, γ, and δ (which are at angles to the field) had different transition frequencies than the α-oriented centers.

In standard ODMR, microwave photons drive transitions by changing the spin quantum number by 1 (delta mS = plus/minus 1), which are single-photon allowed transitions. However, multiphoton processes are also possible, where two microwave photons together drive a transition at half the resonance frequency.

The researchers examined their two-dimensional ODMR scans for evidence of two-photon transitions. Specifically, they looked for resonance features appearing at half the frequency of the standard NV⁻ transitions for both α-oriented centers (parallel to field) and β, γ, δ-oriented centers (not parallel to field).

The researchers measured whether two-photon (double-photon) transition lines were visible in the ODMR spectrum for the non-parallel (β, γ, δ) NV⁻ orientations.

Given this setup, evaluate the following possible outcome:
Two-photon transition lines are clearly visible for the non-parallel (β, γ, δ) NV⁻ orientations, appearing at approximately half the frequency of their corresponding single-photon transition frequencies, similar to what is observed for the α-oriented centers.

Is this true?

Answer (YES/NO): YES